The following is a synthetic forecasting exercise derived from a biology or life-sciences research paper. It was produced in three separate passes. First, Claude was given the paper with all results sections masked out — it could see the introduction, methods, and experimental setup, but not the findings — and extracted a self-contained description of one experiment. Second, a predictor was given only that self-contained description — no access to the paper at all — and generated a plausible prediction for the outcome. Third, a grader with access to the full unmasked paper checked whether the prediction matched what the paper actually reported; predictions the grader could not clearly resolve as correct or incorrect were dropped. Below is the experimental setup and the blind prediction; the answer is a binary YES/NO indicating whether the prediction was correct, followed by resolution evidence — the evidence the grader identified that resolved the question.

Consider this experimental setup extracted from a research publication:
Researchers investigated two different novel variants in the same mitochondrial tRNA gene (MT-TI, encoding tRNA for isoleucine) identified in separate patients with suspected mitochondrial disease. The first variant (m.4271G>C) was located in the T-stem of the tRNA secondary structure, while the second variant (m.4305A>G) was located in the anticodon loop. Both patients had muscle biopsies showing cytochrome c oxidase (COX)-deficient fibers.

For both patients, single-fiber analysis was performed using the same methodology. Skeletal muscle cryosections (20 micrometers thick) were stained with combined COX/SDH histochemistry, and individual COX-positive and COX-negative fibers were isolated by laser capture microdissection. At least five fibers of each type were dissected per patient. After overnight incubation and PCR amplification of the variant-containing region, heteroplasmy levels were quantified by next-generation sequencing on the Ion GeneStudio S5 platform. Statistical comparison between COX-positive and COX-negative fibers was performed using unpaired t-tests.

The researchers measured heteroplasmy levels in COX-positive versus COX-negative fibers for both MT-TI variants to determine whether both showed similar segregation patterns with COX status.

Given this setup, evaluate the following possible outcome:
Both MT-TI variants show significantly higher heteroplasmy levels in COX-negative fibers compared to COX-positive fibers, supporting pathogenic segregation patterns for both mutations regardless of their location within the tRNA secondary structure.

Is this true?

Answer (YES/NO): YES